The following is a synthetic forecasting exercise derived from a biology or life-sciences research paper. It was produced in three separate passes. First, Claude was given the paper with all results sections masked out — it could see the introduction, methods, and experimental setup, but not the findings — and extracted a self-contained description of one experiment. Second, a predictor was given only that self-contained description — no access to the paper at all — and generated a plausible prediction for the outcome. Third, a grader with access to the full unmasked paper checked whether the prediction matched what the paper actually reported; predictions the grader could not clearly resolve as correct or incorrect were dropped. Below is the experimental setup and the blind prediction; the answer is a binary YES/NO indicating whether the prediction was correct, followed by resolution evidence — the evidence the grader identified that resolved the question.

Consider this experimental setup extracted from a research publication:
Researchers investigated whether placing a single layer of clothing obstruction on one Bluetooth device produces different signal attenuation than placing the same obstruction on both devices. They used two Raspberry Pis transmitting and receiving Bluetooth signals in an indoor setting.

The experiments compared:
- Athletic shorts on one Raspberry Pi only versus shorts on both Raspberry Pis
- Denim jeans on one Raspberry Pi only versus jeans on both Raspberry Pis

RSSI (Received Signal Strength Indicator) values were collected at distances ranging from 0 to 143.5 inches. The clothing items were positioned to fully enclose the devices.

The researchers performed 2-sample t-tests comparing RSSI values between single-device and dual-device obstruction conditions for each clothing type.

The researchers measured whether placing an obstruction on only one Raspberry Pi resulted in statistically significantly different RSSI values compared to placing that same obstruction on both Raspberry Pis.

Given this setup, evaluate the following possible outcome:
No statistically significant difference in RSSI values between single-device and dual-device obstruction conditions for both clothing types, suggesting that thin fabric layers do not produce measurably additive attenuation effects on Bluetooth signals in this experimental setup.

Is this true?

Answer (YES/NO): YES